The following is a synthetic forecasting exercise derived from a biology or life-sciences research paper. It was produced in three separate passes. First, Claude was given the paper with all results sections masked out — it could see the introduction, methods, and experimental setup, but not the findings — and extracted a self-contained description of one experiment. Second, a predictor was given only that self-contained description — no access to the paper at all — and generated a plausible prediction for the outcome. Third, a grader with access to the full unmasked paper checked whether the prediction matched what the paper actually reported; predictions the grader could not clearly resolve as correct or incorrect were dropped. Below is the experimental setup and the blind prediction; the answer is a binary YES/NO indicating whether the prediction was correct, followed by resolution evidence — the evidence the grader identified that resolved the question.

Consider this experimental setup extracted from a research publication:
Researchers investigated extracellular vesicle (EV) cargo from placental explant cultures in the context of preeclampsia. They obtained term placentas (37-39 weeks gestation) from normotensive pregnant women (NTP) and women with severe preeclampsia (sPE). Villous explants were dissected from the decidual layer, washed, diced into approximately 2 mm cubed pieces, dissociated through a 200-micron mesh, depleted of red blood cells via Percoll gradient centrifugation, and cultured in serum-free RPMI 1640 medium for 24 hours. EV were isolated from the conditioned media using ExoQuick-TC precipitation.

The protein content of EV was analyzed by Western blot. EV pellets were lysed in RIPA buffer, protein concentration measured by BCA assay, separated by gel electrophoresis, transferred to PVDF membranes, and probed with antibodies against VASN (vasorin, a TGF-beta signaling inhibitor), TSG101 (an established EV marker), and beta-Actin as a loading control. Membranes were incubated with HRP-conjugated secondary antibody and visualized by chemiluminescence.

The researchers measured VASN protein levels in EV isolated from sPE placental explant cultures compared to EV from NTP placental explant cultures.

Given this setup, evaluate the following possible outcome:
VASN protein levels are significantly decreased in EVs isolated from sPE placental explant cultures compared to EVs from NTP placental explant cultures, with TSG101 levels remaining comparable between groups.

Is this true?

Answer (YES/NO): YES